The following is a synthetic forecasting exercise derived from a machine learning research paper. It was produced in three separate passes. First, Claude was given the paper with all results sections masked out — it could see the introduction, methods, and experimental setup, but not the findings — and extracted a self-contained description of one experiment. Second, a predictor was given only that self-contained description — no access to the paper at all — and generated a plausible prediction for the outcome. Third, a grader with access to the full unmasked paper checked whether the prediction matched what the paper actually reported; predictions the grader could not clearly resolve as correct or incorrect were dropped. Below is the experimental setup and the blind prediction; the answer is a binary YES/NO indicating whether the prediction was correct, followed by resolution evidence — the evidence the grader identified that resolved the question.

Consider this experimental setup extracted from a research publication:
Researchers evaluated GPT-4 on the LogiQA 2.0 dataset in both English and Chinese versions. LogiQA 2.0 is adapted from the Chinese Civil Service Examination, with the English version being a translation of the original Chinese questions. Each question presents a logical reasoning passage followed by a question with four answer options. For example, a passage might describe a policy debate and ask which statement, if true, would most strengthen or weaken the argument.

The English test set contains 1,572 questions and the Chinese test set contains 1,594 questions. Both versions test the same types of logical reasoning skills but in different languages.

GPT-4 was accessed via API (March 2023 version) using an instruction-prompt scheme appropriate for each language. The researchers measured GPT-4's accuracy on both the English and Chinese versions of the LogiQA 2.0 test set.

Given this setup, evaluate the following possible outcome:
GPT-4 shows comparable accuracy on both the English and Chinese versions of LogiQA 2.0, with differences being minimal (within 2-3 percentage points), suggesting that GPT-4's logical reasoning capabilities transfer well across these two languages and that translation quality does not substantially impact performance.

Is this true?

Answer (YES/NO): YES